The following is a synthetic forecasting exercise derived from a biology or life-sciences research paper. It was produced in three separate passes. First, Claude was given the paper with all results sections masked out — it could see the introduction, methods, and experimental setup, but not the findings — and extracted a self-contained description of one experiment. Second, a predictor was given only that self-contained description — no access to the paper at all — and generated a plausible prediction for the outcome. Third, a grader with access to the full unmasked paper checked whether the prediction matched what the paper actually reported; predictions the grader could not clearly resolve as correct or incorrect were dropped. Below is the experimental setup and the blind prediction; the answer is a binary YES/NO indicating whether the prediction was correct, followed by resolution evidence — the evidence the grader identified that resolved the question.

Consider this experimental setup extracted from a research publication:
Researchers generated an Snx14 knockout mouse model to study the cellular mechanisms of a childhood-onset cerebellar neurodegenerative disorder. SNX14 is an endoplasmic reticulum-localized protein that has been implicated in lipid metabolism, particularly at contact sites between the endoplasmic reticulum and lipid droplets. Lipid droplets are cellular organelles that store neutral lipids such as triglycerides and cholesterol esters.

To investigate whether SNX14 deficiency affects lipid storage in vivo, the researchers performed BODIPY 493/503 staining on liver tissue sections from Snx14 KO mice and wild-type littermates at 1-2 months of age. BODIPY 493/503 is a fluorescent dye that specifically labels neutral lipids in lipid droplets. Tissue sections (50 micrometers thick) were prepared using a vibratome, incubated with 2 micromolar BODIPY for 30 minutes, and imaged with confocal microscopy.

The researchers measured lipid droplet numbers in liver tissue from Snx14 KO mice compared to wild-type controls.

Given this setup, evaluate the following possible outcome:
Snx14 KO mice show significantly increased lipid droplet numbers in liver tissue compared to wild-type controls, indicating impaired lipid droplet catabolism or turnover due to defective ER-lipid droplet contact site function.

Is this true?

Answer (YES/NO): NO